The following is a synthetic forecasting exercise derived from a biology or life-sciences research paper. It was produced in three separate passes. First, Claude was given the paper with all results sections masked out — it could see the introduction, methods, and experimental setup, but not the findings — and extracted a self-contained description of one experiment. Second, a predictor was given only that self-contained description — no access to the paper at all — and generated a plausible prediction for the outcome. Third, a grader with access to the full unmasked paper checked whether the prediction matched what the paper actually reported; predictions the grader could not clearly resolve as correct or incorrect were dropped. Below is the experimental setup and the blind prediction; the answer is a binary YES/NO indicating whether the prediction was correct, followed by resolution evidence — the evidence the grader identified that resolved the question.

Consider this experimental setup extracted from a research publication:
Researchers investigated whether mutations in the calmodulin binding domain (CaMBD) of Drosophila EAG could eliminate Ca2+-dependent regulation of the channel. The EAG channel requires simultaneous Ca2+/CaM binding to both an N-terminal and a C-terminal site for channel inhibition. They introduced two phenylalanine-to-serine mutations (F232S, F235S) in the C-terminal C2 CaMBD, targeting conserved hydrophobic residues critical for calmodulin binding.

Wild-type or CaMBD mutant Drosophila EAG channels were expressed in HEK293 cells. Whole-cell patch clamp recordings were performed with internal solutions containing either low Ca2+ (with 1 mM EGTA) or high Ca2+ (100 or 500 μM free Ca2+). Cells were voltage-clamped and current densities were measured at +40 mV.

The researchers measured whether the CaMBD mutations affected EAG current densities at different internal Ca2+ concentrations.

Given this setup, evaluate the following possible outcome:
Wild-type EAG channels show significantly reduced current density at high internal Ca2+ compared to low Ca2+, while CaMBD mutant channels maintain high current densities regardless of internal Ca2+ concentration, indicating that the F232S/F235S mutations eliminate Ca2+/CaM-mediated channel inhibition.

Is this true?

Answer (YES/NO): NO